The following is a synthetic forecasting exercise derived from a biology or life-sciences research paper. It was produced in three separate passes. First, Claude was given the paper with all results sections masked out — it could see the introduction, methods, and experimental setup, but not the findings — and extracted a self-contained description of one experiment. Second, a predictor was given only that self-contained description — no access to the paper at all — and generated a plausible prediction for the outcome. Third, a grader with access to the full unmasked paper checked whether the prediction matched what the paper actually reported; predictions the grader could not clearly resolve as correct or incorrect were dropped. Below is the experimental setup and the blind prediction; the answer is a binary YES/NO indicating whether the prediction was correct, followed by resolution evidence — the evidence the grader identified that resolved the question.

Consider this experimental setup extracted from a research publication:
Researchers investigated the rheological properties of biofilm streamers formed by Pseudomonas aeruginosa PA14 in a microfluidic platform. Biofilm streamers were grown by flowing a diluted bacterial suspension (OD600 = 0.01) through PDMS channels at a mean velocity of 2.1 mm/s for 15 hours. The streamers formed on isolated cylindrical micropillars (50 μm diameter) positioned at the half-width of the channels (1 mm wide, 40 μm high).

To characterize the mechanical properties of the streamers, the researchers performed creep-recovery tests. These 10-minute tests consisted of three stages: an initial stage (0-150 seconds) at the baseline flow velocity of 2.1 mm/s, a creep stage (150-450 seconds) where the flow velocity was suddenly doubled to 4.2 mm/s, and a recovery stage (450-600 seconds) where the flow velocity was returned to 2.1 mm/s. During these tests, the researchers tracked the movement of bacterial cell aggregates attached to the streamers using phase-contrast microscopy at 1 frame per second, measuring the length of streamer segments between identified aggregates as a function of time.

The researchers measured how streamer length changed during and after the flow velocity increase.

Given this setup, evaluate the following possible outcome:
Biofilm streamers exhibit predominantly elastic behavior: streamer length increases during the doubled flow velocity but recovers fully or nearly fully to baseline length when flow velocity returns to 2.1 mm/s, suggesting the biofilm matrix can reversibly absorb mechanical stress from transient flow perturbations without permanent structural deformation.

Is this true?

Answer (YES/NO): NO